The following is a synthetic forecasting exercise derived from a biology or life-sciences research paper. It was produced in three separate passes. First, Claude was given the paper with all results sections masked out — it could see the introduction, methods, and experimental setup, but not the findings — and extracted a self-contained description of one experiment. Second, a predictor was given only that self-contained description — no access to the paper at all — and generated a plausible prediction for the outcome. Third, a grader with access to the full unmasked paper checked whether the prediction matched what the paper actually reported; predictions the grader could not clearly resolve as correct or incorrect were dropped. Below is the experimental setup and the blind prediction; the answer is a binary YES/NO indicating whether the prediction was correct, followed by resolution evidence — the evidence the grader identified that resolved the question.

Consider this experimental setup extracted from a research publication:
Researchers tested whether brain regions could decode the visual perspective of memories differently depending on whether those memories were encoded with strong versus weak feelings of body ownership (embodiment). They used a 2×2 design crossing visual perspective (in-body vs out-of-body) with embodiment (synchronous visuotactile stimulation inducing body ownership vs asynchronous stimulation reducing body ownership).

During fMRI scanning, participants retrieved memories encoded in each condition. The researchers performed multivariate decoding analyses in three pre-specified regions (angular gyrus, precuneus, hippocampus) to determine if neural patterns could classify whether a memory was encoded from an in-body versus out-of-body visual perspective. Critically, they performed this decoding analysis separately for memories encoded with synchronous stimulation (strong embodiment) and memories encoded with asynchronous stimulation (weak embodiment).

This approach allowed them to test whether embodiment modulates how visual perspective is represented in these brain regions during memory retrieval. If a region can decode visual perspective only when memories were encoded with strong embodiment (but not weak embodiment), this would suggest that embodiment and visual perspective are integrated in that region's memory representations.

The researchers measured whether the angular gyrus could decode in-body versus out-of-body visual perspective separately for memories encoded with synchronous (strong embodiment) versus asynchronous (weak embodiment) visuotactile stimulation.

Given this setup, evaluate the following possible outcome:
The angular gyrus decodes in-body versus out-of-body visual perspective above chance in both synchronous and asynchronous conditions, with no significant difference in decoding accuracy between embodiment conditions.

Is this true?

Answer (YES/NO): YES